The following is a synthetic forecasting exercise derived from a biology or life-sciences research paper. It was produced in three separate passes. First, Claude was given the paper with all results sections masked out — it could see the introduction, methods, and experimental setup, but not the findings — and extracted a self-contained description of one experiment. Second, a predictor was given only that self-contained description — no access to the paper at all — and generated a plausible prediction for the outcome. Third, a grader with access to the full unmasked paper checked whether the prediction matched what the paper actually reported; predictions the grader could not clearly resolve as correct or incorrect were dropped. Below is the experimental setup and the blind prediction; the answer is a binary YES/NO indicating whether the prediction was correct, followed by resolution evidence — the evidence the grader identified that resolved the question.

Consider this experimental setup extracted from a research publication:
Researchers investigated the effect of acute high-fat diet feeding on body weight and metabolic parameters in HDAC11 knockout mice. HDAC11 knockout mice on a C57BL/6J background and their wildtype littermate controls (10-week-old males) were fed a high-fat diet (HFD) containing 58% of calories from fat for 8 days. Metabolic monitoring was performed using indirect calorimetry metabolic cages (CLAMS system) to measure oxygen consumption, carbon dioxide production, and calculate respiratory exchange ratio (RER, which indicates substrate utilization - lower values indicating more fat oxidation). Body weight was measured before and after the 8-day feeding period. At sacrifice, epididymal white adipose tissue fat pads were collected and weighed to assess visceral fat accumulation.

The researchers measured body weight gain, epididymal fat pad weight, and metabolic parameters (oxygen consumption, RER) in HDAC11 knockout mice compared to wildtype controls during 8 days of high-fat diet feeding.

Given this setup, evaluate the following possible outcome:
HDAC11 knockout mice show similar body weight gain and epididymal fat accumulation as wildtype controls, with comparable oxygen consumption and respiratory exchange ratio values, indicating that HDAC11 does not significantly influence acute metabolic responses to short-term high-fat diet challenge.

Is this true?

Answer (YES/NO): NO